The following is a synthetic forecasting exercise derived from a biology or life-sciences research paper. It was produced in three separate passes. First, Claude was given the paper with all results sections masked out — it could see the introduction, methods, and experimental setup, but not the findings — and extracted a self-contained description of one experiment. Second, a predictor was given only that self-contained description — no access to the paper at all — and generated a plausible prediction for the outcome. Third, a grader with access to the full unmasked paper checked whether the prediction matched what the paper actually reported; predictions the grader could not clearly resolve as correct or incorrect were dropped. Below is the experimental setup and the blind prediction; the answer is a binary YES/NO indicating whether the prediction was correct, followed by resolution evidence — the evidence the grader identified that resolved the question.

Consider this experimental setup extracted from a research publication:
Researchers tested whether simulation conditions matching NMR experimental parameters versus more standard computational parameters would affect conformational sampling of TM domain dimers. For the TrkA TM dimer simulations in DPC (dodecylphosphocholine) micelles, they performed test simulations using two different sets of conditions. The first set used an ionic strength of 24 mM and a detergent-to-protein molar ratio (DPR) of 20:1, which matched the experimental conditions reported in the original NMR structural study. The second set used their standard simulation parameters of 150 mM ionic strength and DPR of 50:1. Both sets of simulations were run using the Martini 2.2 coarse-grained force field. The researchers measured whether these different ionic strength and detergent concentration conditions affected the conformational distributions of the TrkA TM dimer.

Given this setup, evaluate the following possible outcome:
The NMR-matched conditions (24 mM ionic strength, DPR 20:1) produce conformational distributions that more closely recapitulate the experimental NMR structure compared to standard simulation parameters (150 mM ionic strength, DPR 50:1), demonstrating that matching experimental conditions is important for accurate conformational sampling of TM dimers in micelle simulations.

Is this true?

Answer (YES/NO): NO